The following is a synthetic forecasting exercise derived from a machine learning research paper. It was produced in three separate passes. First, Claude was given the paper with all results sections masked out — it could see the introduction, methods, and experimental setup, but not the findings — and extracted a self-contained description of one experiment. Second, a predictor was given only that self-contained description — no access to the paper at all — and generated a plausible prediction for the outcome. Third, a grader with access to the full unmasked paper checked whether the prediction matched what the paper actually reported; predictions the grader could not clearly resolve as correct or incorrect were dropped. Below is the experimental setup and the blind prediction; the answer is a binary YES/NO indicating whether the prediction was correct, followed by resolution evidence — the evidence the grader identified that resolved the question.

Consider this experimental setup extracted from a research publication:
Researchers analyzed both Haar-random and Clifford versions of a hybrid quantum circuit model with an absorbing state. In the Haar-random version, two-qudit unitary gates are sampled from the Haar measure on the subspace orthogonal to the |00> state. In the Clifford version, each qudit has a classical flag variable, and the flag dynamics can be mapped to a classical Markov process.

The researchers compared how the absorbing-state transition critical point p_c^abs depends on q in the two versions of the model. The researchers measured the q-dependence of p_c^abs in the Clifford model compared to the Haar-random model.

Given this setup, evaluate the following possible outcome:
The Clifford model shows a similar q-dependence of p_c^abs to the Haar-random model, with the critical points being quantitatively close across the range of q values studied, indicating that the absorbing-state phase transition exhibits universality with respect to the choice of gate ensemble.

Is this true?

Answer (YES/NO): NO